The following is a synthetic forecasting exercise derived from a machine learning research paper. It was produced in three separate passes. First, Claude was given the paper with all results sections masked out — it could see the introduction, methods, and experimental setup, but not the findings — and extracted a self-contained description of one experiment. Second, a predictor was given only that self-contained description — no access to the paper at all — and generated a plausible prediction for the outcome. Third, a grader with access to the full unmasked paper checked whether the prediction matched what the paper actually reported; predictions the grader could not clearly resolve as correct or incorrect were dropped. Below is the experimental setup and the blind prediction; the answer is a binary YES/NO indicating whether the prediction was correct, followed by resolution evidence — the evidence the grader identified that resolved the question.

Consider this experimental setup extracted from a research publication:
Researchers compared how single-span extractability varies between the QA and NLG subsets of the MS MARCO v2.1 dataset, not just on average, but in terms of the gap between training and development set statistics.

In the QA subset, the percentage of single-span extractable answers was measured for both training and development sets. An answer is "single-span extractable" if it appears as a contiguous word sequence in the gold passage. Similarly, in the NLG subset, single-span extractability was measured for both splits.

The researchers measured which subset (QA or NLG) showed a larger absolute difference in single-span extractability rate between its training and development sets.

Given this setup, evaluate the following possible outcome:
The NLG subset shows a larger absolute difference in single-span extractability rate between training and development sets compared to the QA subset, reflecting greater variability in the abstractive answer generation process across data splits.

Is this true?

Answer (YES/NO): NO